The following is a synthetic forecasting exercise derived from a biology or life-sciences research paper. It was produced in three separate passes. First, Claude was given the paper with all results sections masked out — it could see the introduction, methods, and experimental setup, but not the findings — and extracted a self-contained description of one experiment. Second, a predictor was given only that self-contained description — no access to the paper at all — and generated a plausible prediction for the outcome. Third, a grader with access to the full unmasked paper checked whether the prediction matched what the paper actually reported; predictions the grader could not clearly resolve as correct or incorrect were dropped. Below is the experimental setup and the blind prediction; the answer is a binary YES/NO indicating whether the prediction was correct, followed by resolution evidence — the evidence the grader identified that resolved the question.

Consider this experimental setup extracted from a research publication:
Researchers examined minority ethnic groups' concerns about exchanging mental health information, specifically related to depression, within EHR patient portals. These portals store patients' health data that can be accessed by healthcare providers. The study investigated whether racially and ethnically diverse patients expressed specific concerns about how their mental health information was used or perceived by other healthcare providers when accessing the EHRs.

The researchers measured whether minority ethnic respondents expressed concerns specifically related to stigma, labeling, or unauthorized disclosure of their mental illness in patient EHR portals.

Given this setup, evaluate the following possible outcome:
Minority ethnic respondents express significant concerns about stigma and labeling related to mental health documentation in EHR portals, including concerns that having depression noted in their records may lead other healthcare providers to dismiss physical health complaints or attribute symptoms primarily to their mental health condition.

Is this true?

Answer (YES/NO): NO